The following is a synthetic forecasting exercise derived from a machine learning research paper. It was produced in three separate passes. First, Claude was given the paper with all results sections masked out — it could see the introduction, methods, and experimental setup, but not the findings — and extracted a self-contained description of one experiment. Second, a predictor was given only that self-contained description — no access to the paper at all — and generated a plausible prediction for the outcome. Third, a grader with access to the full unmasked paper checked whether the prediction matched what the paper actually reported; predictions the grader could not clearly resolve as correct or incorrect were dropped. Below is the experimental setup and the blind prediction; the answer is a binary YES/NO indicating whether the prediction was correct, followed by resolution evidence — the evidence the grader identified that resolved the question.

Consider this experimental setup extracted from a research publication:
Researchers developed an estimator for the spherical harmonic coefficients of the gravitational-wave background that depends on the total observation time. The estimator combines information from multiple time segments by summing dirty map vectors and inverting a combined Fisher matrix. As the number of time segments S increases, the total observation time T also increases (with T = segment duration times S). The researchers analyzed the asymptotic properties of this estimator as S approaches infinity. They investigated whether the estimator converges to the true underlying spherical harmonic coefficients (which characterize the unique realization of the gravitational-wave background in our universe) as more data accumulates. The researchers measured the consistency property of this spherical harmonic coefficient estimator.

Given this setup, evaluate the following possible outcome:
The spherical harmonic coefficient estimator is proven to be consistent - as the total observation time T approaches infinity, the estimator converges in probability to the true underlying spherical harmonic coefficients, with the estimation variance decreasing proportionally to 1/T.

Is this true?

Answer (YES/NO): NO